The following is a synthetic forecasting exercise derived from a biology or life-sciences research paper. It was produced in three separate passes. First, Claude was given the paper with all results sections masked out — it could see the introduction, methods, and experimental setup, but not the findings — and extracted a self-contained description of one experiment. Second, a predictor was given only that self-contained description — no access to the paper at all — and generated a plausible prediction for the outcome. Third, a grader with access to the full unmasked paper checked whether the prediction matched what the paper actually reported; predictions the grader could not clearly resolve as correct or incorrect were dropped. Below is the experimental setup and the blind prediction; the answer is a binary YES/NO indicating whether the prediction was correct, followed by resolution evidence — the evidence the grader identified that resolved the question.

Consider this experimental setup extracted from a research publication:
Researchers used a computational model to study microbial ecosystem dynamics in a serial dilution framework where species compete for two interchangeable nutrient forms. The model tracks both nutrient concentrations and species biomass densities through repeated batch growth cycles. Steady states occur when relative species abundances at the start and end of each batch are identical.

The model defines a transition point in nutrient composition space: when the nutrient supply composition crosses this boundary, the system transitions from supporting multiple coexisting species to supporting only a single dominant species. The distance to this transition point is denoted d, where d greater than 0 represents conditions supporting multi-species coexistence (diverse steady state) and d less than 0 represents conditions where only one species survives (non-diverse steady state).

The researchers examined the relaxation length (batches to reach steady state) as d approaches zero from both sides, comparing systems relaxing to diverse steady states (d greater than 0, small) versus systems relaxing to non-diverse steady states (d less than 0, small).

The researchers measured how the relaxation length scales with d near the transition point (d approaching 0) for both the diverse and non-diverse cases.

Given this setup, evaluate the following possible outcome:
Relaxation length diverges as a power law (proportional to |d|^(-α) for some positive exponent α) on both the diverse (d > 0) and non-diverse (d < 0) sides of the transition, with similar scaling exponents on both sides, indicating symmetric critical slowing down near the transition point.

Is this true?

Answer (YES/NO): NO